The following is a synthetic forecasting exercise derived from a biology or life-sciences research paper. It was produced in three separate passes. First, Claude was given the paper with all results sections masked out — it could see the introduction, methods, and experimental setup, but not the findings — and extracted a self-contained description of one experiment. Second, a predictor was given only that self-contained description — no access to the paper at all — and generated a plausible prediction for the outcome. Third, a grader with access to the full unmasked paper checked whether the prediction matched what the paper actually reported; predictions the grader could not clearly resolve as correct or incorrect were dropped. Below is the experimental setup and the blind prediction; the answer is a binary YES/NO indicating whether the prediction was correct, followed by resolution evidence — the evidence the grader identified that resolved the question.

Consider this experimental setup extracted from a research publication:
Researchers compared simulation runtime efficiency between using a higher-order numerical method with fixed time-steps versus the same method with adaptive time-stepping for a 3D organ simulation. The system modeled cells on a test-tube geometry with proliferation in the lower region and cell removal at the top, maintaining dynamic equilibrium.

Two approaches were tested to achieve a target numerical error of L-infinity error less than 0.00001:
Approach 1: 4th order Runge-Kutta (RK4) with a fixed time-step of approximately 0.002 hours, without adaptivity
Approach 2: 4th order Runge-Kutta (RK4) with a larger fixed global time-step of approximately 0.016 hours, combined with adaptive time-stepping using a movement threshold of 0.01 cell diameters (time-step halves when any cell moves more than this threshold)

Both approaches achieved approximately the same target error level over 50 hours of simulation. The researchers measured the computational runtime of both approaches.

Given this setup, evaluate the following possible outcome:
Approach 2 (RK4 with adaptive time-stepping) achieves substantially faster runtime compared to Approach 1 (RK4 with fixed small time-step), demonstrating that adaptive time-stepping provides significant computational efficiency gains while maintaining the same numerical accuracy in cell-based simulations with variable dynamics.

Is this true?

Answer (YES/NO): YES